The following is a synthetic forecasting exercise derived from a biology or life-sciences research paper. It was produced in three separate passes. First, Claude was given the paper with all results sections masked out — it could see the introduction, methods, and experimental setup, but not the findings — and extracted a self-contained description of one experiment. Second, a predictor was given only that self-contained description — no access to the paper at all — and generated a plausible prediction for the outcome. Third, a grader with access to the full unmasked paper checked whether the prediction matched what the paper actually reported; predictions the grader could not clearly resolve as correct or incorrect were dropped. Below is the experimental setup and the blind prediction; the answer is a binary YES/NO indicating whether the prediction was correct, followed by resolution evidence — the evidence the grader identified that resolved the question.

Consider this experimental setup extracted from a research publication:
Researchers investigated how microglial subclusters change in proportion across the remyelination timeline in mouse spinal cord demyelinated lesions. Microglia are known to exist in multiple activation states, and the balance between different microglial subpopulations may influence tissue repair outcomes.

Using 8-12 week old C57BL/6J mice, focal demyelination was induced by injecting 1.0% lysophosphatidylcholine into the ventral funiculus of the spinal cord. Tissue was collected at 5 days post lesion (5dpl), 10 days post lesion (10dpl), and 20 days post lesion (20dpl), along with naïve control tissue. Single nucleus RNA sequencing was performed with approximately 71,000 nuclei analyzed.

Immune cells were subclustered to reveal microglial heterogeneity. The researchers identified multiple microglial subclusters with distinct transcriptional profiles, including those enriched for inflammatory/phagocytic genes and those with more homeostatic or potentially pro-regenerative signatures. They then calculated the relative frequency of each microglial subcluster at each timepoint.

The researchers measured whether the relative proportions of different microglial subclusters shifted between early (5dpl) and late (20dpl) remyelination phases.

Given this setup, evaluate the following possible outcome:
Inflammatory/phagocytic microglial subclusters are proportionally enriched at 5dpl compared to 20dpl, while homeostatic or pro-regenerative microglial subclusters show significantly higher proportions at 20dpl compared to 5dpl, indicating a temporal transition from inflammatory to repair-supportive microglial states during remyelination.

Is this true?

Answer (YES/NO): YES